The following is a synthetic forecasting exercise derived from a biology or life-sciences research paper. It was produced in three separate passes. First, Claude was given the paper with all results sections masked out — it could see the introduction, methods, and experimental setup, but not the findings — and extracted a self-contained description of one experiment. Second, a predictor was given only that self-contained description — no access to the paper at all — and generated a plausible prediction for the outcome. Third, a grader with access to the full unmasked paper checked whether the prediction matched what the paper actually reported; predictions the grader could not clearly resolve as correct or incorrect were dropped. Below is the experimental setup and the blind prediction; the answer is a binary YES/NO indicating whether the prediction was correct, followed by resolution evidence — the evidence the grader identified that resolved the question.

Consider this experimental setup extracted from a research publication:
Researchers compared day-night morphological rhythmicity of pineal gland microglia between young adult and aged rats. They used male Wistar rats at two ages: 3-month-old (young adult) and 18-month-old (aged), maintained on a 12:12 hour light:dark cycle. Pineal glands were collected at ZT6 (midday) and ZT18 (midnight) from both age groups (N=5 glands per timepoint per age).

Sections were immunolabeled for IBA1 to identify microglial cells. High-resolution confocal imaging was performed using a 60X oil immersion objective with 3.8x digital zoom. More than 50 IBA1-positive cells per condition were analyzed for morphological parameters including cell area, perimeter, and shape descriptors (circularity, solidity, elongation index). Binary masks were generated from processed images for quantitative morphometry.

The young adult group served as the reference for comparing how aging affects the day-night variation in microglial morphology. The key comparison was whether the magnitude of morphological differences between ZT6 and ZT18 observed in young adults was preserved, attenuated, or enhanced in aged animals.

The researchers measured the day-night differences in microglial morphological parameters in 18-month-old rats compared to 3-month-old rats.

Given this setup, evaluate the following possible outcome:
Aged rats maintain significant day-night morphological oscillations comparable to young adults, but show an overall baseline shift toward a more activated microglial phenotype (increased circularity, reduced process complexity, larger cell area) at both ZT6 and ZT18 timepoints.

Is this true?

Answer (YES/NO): NO